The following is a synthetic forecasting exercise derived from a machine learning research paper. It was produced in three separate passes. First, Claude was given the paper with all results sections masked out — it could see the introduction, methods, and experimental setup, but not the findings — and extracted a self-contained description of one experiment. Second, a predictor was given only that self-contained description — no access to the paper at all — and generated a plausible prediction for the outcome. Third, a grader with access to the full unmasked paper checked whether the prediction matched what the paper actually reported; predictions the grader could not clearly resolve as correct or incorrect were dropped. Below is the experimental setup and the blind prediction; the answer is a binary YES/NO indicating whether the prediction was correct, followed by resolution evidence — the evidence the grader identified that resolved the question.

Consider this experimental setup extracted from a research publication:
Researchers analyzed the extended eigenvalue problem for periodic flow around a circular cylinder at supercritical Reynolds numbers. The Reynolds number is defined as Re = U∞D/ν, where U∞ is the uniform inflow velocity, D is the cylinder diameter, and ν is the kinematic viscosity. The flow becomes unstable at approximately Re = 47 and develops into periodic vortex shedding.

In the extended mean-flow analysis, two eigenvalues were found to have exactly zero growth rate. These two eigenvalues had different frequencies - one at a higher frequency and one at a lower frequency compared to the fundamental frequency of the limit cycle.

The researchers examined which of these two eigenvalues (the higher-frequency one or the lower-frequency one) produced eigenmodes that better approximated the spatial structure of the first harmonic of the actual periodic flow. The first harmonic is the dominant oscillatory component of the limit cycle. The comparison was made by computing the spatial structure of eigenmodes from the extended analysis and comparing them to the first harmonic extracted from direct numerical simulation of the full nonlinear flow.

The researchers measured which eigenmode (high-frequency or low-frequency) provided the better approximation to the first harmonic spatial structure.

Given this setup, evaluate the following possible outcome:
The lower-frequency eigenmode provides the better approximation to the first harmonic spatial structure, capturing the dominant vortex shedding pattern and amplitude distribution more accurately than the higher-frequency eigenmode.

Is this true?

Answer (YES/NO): NO